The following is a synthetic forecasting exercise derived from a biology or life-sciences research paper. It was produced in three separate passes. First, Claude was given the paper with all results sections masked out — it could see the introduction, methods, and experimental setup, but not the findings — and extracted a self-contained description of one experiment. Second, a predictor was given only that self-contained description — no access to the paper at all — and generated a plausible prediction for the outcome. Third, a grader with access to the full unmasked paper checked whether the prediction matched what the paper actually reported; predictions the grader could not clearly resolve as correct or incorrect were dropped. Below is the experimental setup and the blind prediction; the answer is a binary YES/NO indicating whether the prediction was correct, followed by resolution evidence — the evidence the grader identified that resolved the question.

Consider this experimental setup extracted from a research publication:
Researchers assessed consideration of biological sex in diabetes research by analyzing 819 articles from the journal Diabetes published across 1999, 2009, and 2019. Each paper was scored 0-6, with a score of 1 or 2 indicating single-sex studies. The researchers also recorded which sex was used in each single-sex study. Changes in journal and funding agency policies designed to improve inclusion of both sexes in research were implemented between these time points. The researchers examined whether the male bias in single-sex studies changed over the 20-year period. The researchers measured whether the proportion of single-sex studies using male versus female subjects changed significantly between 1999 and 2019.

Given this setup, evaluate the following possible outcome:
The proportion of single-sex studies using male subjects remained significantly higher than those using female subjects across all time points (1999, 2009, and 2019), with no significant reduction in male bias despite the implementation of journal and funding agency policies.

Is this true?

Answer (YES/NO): NO